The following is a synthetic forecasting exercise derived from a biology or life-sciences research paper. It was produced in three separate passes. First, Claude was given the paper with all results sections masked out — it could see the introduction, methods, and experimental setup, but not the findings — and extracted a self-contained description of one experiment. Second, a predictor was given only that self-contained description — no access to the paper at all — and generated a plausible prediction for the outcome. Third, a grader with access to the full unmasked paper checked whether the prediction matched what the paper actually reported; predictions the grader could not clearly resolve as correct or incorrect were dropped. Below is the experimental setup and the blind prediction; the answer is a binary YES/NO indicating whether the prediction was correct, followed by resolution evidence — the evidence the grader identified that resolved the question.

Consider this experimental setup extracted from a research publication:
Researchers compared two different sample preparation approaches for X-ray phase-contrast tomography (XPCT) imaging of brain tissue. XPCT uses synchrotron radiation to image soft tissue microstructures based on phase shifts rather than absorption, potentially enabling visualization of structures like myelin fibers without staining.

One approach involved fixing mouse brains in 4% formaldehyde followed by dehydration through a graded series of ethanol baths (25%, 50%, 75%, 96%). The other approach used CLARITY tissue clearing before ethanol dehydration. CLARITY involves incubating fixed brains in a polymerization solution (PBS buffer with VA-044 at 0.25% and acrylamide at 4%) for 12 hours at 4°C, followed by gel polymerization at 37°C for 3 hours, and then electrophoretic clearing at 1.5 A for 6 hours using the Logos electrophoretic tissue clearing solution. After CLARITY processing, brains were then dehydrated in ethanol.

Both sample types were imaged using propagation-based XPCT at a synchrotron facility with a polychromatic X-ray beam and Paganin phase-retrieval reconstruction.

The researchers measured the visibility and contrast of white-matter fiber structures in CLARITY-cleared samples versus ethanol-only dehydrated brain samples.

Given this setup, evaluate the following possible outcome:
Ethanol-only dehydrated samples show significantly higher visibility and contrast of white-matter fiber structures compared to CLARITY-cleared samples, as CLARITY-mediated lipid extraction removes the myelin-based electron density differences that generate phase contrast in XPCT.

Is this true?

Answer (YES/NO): YES